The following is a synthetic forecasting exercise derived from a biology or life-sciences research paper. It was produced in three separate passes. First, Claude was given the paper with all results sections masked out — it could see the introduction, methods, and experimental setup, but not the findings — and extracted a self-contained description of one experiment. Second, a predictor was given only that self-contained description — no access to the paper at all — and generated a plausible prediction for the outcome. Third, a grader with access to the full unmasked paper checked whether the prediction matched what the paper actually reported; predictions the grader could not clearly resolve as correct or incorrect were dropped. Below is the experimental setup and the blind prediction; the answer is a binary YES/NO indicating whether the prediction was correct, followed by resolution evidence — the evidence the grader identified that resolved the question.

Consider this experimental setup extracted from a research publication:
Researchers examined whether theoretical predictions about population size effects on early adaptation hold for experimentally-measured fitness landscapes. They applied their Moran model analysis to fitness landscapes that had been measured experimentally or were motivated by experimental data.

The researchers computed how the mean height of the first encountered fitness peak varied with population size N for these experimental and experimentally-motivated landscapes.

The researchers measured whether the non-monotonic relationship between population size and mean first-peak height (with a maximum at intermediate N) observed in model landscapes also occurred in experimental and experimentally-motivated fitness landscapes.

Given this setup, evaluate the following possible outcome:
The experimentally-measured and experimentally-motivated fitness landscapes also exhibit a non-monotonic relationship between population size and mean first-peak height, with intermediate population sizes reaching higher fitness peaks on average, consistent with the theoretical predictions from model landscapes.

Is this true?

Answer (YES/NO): YES